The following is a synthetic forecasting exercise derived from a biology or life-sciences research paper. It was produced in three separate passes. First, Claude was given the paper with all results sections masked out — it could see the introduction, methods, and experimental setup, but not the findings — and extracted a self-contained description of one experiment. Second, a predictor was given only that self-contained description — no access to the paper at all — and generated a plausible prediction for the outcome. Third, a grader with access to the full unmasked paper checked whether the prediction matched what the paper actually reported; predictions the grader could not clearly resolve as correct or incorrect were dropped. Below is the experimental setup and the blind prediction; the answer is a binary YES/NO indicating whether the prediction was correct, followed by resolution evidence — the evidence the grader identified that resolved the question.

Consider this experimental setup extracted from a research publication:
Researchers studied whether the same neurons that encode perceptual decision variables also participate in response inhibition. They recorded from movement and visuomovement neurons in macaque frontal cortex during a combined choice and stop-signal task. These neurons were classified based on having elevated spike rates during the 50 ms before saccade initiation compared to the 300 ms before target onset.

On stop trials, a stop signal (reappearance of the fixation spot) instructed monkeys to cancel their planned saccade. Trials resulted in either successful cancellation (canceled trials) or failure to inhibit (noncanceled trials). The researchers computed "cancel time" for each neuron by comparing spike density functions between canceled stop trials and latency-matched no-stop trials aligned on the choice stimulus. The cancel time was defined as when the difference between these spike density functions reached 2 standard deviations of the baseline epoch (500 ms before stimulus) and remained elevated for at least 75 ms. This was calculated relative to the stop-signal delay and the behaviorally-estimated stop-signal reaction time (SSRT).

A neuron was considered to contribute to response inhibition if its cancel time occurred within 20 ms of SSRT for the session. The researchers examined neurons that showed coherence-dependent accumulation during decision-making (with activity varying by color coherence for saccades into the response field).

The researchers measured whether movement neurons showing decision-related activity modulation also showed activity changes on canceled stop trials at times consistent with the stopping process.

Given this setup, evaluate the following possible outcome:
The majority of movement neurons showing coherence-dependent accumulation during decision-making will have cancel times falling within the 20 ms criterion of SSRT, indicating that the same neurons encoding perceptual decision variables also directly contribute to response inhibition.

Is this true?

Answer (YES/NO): NO